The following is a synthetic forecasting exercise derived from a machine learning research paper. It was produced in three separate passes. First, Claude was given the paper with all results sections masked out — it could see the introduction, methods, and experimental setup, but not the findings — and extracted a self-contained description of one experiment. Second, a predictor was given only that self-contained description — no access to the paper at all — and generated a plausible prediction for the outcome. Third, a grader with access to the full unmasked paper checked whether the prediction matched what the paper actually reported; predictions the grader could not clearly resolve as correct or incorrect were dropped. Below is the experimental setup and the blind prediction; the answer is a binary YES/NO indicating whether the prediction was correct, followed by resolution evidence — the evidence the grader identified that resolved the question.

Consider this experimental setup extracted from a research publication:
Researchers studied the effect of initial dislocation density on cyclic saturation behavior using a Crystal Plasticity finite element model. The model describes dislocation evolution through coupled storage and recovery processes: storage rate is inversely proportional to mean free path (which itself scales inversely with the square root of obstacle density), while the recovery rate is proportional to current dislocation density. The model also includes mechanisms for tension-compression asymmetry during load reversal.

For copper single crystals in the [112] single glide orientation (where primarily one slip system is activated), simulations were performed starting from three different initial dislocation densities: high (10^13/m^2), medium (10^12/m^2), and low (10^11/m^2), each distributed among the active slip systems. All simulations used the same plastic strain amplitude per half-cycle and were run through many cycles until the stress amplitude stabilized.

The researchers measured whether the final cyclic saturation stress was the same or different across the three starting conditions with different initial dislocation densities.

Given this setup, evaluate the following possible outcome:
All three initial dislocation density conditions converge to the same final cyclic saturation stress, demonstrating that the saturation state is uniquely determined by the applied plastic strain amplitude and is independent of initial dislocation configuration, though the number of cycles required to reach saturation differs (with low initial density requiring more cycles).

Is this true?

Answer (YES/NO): YES